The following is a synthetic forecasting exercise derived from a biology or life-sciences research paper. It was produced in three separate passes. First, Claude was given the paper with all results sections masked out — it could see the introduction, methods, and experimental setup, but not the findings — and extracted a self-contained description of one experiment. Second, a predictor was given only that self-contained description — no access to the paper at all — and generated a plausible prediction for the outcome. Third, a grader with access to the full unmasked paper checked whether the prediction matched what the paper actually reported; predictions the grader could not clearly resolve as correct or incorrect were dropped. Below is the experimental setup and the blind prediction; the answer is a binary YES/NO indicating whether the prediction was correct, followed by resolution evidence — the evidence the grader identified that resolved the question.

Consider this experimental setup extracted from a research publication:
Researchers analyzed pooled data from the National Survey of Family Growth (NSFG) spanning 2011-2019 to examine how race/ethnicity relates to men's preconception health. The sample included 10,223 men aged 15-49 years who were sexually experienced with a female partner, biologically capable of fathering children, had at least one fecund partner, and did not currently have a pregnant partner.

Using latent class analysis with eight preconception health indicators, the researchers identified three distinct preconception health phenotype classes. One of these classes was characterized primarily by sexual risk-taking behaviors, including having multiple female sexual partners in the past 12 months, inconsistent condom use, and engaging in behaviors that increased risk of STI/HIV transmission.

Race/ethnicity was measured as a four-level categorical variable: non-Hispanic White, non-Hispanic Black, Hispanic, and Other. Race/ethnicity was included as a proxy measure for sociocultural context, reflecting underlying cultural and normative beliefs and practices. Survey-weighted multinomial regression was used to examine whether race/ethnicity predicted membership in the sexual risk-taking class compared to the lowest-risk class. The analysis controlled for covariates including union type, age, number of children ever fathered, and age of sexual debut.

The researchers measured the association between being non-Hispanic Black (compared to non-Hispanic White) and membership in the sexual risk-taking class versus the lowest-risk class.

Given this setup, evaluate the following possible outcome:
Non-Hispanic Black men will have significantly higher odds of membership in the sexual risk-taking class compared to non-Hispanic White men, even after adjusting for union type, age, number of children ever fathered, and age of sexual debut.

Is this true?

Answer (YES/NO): YES